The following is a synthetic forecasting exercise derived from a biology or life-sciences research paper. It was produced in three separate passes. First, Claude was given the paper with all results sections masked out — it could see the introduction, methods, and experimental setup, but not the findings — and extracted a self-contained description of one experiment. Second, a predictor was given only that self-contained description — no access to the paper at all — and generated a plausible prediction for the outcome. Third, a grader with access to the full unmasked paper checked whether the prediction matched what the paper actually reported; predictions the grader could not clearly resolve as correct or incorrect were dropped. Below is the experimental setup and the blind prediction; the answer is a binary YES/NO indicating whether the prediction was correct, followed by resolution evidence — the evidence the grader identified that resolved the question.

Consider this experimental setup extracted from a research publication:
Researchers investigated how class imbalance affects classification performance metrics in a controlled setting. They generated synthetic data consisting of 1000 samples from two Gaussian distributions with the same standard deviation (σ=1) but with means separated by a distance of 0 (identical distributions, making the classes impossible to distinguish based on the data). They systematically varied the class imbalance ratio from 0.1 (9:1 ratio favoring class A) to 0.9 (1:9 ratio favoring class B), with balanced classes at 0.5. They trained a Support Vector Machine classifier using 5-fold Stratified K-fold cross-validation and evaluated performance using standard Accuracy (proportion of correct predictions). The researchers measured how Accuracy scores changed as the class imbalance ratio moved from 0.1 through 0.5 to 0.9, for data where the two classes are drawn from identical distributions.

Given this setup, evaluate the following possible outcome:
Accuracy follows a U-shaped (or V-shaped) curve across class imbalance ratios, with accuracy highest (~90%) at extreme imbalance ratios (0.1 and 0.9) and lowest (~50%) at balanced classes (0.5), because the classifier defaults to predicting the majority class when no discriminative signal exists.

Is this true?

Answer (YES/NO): YES